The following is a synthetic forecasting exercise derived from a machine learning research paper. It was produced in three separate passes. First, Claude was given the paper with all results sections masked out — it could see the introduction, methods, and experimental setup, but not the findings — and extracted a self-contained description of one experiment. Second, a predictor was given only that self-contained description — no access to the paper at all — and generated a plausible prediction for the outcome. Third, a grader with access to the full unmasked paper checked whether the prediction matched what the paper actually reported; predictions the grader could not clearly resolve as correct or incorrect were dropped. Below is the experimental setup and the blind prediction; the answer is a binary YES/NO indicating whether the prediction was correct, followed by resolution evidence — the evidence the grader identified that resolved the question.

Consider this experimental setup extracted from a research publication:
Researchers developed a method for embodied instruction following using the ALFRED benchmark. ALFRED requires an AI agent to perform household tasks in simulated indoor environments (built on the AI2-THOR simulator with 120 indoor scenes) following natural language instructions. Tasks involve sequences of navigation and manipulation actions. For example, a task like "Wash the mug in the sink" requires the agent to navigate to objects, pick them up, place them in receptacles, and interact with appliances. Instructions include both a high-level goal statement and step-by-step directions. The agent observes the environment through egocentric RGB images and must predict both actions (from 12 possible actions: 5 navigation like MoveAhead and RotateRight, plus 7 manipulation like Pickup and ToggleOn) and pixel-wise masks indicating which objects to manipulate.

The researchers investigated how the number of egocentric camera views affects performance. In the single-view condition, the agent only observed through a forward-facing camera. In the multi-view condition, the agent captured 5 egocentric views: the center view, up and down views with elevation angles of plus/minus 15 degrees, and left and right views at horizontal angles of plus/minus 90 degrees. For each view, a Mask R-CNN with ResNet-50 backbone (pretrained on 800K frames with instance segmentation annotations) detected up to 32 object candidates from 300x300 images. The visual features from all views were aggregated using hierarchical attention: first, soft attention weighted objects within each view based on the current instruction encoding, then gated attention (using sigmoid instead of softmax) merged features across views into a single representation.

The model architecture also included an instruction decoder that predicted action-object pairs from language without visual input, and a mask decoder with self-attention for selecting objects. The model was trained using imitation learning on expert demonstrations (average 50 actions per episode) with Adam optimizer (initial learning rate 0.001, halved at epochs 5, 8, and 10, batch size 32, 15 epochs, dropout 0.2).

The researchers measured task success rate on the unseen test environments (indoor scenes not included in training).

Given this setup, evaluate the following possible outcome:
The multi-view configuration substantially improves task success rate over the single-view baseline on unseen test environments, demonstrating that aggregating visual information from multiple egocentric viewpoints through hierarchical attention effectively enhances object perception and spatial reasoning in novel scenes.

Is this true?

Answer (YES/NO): YES